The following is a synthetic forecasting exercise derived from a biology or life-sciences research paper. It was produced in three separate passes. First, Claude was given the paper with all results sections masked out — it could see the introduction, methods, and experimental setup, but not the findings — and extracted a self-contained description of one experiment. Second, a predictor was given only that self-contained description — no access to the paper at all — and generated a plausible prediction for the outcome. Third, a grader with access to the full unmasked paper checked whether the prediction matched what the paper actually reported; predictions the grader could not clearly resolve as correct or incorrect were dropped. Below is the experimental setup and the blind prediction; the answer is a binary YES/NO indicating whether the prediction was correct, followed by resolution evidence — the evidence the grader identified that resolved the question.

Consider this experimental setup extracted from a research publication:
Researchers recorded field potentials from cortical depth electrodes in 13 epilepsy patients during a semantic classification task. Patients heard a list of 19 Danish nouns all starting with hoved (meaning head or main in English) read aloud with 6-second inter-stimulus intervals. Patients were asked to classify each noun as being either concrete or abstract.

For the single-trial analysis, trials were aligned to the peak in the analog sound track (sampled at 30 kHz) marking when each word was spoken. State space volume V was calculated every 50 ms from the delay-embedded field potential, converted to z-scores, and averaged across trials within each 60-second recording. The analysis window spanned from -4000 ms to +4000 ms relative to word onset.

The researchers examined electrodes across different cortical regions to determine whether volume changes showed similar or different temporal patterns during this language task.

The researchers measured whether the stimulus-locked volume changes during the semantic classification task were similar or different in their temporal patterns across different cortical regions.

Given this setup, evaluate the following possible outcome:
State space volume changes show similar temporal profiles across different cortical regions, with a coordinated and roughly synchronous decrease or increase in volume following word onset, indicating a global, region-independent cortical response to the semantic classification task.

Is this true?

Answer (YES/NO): NO